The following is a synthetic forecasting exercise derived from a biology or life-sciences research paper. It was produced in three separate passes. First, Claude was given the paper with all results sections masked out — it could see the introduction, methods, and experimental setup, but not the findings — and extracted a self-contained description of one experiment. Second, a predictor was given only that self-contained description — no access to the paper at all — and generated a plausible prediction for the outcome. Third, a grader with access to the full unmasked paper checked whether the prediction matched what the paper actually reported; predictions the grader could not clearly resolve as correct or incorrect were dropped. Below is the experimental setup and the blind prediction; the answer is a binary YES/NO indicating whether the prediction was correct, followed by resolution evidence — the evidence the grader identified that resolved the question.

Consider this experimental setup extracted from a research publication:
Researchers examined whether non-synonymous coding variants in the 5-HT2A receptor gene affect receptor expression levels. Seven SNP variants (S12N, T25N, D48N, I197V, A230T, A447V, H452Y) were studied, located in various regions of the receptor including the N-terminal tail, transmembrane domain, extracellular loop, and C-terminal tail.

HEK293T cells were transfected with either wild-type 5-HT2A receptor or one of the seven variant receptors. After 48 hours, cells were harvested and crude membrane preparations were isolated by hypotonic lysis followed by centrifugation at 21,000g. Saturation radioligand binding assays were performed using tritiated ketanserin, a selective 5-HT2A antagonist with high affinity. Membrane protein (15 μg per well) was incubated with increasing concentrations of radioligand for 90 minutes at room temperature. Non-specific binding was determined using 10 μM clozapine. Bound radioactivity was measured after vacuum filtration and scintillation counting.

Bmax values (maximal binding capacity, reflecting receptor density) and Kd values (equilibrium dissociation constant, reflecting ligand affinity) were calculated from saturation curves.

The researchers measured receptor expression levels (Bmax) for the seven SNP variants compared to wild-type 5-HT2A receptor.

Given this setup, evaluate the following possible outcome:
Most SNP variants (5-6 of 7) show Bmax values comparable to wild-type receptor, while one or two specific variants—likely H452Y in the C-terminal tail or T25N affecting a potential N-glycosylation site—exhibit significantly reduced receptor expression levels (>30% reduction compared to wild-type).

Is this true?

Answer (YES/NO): NO